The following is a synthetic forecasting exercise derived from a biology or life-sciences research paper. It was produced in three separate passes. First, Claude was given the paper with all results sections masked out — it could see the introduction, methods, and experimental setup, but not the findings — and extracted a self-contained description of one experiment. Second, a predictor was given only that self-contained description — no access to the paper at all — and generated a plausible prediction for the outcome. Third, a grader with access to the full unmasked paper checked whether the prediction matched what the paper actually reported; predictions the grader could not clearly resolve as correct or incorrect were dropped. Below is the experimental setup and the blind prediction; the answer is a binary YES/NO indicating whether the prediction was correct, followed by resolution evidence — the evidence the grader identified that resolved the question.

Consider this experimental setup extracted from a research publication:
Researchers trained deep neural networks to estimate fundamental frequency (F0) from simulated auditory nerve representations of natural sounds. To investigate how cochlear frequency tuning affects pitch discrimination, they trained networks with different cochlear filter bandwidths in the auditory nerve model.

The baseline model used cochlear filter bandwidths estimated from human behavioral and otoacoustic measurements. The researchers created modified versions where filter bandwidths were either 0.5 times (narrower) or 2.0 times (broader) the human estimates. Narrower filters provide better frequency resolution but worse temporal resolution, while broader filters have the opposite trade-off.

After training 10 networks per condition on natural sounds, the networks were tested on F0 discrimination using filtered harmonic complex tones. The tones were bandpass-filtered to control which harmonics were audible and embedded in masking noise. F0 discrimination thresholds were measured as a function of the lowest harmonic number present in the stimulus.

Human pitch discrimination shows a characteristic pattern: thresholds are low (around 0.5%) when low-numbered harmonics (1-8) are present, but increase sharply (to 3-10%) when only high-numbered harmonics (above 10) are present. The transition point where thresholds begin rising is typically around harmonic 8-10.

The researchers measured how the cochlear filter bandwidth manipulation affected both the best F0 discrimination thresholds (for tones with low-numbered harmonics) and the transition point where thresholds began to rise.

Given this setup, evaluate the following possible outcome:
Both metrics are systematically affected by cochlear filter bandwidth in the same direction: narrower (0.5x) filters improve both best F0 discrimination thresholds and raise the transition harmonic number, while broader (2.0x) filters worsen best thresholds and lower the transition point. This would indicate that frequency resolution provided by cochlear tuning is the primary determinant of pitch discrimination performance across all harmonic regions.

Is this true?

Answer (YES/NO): NO